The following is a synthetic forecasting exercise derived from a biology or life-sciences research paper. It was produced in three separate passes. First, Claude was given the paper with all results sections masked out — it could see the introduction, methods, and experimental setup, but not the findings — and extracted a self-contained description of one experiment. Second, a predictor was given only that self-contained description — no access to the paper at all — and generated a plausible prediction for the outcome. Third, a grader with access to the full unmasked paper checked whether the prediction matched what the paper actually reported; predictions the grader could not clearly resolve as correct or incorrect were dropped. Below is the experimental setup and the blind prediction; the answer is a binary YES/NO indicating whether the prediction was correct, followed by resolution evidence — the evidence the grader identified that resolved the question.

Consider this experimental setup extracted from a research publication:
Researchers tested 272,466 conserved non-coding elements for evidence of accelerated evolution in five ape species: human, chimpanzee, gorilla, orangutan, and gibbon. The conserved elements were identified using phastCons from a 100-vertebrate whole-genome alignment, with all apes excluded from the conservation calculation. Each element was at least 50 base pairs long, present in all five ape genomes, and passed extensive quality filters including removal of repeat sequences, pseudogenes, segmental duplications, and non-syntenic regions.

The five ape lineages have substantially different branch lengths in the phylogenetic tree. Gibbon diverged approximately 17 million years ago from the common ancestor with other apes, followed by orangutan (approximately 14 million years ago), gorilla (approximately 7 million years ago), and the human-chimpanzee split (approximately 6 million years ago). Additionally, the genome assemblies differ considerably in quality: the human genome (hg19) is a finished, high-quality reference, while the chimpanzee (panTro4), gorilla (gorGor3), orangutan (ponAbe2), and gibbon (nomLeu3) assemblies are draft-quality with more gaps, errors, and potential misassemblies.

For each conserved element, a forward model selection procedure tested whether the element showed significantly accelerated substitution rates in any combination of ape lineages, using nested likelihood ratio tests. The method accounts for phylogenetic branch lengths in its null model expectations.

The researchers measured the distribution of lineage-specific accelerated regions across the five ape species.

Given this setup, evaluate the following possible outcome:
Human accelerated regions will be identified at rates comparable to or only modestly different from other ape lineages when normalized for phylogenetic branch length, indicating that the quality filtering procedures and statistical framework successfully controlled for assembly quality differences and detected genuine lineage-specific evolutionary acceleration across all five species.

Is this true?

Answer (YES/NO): NO